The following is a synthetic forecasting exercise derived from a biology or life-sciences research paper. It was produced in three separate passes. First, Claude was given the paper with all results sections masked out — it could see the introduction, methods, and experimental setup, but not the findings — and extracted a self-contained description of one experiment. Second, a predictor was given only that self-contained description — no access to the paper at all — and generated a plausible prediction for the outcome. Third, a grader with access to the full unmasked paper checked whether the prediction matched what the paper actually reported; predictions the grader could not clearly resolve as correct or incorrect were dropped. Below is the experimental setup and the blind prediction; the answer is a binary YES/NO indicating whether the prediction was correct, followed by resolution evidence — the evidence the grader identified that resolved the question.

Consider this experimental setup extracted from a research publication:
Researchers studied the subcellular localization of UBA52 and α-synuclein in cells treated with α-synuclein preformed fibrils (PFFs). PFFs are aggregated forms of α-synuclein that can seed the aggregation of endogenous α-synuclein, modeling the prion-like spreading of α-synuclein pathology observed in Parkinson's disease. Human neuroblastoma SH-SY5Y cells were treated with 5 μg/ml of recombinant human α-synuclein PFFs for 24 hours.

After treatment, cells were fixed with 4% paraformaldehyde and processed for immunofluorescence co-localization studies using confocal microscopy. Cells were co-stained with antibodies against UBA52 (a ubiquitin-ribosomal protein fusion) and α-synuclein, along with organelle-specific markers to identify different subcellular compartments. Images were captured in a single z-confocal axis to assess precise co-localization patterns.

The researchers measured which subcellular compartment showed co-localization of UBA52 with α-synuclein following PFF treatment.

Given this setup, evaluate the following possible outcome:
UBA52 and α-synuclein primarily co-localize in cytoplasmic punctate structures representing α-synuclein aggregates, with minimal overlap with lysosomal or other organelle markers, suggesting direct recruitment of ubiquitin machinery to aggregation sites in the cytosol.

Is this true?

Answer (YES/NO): NO